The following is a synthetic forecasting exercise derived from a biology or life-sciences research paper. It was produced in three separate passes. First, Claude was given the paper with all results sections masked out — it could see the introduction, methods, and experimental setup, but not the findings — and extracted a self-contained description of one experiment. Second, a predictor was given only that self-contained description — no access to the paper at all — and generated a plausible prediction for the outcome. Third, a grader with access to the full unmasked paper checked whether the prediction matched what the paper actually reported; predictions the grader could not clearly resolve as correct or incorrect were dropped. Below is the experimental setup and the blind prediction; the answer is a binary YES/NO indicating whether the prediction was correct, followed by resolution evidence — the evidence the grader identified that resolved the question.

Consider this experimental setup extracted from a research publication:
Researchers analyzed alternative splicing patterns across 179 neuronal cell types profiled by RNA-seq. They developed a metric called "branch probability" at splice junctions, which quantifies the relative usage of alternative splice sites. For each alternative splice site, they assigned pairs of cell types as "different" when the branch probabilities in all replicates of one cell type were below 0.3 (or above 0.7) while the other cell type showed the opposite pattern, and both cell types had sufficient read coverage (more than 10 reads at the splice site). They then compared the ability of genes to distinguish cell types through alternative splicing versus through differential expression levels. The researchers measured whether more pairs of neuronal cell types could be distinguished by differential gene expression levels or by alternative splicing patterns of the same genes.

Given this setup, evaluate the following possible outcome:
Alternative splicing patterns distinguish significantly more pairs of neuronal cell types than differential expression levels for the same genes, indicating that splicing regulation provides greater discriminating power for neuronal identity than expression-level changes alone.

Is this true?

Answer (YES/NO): NO